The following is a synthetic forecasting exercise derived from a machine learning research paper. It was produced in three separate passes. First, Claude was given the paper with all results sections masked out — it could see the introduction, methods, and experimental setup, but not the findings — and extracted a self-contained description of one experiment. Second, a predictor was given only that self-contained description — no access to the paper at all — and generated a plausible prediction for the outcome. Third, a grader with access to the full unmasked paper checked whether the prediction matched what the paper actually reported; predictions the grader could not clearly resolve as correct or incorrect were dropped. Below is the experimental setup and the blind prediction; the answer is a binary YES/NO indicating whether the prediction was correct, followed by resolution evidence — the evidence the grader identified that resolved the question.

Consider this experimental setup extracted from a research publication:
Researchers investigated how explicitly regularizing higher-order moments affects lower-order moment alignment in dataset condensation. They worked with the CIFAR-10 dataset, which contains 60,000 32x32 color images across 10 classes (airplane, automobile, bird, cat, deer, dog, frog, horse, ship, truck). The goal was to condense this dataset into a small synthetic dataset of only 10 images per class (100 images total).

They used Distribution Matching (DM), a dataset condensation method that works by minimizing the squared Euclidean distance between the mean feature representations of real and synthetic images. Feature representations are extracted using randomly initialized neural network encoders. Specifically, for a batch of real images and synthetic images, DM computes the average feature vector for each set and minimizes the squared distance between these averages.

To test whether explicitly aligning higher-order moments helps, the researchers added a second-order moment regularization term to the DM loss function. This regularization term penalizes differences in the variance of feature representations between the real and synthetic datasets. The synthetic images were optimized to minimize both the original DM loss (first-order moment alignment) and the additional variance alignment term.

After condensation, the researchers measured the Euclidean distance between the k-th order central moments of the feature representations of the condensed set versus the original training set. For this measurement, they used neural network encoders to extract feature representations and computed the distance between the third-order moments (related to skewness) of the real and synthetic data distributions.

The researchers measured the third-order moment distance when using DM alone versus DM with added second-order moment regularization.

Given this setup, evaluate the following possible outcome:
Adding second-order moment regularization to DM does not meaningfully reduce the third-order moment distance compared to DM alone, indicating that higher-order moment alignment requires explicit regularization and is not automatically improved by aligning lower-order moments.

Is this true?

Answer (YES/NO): NO